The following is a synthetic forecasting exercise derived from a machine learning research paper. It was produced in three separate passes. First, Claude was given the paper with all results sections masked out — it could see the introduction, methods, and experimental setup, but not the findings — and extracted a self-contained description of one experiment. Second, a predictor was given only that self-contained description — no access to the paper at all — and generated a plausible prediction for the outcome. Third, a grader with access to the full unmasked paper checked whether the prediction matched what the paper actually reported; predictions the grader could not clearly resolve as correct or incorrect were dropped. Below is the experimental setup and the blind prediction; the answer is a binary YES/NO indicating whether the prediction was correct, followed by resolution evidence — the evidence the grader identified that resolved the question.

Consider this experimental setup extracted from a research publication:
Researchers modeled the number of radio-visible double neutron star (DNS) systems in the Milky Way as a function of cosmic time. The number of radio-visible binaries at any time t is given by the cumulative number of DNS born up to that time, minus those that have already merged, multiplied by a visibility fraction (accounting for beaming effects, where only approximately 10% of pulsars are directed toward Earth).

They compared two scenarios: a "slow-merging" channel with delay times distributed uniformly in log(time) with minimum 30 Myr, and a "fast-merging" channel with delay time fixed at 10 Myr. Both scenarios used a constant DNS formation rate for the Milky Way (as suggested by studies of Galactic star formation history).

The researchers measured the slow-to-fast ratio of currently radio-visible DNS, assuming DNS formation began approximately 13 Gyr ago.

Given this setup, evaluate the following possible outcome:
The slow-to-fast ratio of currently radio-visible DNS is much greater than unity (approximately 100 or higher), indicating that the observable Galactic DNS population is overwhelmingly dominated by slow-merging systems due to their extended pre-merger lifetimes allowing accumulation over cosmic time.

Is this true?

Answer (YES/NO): YES